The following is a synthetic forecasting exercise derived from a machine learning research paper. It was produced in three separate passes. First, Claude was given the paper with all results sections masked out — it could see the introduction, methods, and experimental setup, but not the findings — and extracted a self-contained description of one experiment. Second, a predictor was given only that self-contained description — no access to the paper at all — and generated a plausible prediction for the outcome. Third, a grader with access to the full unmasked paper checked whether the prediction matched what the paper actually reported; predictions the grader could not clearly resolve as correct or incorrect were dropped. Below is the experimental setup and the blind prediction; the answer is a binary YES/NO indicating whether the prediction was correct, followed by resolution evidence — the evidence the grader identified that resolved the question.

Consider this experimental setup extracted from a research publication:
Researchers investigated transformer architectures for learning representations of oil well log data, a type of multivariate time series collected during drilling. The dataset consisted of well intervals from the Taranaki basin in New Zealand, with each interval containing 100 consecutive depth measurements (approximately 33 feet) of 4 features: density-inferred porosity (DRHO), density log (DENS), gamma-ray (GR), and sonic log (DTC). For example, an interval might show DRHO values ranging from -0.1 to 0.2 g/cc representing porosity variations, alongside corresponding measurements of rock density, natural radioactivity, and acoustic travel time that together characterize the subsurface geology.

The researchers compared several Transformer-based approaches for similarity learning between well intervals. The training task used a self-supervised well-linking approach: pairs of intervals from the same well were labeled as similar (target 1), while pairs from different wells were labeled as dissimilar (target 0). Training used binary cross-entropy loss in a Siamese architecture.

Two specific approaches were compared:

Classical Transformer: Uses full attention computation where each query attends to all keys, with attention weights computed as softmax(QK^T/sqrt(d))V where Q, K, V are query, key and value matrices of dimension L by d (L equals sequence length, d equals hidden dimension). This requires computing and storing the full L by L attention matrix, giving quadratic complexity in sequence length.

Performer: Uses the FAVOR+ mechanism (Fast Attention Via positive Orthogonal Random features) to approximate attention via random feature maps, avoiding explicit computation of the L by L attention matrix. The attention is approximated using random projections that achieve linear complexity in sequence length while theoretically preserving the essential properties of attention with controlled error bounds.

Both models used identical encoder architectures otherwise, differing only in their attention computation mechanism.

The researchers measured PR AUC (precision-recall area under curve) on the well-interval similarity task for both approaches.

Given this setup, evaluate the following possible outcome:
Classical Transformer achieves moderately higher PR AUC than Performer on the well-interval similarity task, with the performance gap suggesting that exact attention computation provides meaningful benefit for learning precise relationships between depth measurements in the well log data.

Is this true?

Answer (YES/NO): NO